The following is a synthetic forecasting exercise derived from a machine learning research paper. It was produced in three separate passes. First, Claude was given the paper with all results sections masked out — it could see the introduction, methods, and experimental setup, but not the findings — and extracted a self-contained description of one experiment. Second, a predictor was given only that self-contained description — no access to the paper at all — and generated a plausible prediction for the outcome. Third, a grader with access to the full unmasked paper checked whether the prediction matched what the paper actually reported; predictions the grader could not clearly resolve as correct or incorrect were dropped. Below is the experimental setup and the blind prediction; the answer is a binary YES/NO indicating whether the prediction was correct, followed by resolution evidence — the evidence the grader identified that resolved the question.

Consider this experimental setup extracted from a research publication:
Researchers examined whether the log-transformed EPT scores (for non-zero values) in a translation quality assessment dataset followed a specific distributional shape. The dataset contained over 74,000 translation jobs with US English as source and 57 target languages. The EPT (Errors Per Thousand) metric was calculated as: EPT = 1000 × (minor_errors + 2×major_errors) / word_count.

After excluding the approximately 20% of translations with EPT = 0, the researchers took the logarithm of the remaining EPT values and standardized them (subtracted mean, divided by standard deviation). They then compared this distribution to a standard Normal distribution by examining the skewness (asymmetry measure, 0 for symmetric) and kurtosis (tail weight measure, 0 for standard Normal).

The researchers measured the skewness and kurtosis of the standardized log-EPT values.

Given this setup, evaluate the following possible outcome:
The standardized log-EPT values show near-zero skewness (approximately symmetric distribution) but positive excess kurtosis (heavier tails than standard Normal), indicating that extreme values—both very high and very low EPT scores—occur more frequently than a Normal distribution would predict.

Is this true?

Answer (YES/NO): NO